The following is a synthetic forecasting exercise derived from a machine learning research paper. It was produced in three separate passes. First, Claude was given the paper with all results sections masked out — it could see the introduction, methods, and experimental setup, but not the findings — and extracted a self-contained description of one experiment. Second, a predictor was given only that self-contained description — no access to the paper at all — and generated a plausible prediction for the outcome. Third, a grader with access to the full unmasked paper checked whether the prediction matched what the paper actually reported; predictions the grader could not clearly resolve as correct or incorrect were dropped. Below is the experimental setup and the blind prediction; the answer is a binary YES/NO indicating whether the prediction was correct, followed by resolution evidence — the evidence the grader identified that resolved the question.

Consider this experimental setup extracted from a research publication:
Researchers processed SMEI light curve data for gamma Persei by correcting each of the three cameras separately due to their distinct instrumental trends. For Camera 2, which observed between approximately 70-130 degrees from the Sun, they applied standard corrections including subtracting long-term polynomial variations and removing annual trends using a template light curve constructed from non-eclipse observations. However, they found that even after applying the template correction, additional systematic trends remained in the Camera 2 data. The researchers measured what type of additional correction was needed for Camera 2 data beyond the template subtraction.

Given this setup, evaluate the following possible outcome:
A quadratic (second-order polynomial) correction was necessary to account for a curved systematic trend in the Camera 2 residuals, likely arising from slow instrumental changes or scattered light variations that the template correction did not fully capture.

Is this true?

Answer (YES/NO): YES